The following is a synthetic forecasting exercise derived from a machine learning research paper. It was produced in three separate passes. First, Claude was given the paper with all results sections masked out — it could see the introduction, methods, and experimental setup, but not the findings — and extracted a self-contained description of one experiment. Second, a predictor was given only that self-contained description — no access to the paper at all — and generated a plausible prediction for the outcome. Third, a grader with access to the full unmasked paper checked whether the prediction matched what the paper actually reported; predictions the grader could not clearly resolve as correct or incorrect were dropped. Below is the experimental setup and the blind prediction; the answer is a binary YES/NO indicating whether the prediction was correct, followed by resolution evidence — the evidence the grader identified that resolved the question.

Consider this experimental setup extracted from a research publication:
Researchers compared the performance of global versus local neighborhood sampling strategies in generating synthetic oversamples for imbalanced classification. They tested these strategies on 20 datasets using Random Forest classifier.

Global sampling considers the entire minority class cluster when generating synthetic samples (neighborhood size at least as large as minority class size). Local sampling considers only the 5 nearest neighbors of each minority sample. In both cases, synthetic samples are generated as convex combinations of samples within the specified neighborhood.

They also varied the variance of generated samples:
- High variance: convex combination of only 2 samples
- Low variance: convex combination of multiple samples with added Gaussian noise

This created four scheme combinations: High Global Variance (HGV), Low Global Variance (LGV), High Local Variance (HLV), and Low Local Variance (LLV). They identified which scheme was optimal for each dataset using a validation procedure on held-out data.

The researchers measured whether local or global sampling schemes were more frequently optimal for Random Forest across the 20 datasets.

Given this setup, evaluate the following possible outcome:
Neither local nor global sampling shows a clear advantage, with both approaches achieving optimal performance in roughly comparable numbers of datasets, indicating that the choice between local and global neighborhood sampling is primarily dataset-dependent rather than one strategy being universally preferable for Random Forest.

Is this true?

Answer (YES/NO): NO